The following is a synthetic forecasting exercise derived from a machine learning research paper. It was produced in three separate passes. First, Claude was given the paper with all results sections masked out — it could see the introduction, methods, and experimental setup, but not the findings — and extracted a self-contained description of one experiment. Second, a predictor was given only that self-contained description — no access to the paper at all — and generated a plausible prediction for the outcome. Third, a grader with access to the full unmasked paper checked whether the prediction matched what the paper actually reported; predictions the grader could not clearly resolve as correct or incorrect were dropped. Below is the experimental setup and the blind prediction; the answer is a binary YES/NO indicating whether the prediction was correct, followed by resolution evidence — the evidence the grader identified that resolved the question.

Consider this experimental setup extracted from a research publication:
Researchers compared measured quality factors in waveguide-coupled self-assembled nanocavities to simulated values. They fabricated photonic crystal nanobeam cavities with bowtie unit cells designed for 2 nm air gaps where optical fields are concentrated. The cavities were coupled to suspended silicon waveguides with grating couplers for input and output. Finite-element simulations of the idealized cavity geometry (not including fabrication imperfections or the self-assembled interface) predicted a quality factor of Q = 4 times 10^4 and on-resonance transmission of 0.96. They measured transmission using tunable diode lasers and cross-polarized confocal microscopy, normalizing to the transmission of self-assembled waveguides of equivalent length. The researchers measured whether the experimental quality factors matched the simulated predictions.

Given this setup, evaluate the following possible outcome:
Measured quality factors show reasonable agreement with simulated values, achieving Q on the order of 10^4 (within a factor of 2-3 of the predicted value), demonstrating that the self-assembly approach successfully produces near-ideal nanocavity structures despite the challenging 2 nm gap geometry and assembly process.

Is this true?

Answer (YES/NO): NO